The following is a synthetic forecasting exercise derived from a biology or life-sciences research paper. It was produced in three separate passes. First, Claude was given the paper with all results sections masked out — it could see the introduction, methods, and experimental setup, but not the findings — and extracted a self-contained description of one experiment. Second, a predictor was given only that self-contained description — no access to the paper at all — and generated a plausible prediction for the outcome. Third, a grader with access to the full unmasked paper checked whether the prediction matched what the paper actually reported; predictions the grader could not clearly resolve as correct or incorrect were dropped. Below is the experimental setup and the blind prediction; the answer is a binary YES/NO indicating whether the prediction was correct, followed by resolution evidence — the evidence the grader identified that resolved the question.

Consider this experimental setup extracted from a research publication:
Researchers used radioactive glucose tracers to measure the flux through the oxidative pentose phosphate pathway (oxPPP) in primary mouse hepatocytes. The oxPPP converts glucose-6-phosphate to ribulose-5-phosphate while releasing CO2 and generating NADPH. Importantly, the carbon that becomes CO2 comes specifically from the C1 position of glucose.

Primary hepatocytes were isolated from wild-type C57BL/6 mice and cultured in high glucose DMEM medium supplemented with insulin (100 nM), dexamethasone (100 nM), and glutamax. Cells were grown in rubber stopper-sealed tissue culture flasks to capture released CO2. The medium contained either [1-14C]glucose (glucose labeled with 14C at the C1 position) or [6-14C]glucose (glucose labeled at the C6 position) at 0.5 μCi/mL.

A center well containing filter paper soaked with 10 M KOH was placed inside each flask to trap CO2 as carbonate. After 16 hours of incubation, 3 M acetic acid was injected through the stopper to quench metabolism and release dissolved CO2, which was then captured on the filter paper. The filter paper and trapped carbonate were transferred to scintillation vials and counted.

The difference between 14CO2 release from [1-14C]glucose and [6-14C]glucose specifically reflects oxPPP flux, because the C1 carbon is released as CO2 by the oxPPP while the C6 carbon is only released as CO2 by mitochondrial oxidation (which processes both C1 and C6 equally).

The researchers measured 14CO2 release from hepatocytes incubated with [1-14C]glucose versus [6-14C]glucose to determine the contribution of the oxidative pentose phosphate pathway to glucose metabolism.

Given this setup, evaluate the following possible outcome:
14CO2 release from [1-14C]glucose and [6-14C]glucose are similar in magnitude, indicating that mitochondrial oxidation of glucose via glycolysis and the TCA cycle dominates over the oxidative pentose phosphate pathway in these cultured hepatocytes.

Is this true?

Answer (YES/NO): YES